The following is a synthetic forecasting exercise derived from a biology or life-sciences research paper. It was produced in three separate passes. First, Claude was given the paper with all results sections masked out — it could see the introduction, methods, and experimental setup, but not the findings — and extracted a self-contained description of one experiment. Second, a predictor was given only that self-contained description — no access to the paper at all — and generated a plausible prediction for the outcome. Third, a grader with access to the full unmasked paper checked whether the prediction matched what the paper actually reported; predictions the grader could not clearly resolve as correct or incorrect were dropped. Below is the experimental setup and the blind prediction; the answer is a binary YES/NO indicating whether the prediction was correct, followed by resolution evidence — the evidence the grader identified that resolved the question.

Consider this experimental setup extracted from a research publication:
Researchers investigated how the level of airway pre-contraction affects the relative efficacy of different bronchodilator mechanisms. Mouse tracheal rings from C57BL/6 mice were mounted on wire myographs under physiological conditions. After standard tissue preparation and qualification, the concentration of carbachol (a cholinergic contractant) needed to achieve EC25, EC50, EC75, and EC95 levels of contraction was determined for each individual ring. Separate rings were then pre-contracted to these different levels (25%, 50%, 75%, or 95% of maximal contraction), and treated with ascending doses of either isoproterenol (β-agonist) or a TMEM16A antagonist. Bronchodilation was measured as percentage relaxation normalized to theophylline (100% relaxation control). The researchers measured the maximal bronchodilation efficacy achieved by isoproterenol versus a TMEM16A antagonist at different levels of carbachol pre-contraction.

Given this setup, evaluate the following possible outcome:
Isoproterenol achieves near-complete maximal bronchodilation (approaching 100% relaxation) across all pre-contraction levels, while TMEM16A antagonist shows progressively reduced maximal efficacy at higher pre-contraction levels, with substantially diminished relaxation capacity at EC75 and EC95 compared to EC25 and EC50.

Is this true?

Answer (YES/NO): NO